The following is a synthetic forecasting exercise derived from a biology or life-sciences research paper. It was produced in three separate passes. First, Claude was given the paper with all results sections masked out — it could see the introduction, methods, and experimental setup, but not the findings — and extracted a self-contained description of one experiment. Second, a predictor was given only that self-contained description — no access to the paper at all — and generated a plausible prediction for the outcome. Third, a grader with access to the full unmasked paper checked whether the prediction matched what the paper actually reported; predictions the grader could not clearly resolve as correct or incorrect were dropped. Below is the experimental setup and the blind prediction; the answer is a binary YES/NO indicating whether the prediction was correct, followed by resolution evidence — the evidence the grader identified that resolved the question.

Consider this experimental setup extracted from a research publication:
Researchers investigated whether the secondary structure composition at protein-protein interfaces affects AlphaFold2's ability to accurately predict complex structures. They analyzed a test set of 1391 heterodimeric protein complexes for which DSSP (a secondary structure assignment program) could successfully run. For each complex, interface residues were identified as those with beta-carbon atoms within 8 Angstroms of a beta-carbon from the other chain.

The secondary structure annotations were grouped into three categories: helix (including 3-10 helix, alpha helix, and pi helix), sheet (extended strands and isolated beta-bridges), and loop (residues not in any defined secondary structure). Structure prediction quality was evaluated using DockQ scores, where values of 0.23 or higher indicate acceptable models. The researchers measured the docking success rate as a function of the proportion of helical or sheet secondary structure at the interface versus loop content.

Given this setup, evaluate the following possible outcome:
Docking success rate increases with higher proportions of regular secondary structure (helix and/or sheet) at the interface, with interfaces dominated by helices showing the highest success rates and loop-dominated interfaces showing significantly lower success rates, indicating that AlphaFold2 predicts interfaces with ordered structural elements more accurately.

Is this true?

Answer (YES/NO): YES